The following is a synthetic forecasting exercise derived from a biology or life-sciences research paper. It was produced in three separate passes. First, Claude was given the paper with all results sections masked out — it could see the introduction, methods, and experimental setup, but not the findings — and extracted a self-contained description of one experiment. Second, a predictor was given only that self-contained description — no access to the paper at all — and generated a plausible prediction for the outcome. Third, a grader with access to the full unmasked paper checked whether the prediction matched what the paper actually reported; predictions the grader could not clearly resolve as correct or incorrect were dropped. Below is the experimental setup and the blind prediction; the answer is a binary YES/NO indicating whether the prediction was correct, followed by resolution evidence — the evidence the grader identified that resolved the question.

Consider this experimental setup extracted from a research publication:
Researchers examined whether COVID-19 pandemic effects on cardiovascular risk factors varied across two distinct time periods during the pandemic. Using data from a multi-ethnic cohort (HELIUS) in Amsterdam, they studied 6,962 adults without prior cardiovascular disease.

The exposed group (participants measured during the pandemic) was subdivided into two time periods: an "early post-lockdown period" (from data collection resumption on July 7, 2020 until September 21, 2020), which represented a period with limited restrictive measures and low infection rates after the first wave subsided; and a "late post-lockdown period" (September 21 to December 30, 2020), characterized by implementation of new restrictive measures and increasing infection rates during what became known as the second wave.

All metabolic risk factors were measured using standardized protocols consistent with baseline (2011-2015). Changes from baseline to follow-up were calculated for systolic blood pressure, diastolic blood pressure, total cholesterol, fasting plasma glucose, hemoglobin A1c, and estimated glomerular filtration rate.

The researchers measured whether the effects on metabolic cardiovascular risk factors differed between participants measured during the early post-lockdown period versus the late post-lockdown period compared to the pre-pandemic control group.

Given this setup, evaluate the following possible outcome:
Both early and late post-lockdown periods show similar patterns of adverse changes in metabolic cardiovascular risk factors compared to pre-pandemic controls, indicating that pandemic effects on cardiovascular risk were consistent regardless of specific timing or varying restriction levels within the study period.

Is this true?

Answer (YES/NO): NO